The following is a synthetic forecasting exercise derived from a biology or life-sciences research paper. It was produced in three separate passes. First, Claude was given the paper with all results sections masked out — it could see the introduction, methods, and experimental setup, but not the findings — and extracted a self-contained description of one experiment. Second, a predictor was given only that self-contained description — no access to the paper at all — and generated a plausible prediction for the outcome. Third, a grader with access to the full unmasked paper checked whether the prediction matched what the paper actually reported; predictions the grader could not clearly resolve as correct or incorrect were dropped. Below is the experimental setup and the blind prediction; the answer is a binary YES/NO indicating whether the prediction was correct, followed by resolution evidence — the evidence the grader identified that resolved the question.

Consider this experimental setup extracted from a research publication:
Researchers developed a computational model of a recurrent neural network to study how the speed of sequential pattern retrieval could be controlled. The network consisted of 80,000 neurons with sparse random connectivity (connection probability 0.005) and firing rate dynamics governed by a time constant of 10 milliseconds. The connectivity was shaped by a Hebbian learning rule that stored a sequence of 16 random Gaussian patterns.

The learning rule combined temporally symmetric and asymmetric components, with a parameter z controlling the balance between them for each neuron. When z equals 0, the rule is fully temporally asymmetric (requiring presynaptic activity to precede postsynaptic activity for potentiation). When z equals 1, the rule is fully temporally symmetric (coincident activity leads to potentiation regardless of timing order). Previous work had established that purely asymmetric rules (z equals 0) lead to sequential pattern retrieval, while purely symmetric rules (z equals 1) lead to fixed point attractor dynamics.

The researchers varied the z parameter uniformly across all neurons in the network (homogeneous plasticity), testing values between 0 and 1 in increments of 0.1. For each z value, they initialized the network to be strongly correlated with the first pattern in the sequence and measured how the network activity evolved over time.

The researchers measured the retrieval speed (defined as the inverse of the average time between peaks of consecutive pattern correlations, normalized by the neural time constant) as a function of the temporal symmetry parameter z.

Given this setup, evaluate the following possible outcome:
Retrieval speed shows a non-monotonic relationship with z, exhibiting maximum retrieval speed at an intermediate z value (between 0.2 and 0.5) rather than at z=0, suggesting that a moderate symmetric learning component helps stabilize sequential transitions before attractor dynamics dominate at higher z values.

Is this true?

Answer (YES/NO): NO